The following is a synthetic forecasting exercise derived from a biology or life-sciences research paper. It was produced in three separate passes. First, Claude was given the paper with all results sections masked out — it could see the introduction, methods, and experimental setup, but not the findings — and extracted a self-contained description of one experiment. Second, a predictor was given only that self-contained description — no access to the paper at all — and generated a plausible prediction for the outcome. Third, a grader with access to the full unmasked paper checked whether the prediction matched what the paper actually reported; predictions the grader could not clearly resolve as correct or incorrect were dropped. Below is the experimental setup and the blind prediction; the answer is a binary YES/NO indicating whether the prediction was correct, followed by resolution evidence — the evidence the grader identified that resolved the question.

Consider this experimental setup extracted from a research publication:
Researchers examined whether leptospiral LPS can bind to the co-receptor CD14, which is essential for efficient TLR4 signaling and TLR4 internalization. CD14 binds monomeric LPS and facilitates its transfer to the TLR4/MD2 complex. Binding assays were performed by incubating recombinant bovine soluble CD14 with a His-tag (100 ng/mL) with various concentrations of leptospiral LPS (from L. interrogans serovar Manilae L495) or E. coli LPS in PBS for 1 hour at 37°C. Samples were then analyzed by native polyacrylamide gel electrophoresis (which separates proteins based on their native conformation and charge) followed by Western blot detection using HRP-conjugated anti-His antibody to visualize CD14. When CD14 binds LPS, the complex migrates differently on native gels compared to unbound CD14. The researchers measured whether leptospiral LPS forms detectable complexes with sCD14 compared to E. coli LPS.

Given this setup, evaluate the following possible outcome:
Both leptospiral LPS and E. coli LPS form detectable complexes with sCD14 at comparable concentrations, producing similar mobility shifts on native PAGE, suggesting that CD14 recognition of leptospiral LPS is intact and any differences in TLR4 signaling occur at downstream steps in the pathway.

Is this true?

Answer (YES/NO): NO